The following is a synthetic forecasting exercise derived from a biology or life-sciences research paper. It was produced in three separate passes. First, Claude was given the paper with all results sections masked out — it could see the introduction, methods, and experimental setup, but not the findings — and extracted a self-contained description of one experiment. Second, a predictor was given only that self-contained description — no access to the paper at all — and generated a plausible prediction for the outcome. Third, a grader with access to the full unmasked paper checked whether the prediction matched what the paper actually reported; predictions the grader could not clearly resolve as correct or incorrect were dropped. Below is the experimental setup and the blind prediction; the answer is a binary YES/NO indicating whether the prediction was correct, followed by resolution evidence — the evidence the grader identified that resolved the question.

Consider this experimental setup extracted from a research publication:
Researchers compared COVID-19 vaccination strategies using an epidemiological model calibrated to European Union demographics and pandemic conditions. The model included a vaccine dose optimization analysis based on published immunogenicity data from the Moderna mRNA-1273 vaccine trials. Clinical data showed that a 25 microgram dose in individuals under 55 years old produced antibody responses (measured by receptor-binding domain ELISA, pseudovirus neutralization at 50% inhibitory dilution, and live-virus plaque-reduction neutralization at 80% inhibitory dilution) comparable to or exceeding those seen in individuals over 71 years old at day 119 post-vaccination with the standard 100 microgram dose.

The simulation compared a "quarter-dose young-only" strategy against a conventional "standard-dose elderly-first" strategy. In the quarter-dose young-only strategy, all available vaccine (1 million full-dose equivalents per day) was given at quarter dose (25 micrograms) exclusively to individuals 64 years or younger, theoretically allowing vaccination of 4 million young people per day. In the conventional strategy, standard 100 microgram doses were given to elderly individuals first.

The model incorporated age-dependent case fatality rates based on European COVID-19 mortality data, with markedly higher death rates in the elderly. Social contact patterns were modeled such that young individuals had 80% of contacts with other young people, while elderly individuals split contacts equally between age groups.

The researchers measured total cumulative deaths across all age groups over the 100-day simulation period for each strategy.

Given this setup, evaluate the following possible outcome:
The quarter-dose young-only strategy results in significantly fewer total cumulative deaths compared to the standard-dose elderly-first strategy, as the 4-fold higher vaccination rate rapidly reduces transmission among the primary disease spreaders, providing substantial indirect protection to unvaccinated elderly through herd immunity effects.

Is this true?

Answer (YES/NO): YES